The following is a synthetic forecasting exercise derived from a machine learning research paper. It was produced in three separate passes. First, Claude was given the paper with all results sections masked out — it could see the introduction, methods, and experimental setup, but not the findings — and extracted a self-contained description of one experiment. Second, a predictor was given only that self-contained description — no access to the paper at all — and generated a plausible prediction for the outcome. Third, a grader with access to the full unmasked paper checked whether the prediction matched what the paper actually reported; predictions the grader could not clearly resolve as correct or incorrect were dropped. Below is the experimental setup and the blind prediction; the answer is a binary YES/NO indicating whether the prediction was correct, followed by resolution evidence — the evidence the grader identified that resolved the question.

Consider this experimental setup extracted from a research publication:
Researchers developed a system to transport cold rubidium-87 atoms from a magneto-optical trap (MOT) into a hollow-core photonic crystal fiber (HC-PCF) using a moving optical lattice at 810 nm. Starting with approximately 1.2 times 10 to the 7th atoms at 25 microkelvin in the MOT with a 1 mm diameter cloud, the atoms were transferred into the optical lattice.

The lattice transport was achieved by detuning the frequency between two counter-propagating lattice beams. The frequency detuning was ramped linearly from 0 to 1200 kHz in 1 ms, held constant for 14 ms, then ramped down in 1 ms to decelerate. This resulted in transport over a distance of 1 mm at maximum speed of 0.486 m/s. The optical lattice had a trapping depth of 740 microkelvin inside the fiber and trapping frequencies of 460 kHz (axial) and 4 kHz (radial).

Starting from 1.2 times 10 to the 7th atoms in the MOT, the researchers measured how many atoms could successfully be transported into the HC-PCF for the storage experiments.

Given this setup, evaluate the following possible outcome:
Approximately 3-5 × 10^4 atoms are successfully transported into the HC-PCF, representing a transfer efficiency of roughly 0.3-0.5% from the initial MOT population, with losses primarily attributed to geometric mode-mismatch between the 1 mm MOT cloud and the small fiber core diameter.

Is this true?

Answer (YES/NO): NO